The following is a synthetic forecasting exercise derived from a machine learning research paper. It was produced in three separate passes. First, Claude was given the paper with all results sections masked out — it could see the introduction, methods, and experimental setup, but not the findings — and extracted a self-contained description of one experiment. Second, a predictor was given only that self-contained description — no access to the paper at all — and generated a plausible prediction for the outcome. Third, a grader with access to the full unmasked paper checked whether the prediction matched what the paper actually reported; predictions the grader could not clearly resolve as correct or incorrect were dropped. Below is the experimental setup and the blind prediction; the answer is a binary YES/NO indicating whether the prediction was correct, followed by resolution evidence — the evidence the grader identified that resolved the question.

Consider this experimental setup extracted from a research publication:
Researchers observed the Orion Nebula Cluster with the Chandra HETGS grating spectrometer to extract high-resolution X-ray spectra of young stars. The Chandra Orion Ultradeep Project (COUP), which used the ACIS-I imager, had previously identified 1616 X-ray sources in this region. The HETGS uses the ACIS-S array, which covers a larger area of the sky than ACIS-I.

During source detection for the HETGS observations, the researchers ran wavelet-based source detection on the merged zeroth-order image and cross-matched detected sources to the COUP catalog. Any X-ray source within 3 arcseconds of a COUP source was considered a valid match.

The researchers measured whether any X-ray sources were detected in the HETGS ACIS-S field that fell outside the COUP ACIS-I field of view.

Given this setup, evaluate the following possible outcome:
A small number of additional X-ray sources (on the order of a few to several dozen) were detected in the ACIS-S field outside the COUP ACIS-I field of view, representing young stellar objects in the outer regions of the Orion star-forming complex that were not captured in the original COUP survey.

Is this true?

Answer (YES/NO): NO